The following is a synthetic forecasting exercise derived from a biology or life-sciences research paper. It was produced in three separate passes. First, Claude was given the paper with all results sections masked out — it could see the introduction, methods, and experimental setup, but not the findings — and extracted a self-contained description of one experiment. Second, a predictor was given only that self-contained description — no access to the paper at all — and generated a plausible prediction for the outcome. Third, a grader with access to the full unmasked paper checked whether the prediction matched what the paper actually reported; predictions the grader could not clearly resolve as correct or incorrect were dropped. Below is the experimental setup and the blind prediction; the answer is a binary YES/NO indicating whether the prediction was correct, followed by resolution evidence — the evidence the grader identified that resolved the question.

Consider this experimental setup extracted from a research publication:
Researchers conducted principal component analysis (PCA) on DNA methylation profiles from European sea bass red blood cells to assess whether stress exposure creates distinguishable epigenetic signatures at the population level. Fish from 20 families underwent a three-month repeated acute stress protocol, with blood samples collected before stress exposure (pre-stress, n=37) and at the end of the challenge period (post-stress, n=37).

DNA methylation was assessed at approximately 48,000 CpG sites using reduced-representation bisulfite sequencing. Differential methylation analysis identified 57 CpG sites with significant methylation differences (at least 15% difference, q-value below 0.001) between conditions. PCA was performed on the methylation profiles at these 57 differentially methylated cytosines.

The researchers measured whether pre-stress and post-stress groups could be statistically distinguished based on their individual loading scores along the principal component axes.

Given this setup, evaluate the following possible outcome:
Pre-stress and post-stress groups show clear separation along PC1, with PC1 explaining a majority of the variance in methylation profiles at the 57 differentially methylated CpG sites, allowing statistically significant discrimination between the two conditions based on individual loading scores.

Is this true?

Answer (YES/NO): NO